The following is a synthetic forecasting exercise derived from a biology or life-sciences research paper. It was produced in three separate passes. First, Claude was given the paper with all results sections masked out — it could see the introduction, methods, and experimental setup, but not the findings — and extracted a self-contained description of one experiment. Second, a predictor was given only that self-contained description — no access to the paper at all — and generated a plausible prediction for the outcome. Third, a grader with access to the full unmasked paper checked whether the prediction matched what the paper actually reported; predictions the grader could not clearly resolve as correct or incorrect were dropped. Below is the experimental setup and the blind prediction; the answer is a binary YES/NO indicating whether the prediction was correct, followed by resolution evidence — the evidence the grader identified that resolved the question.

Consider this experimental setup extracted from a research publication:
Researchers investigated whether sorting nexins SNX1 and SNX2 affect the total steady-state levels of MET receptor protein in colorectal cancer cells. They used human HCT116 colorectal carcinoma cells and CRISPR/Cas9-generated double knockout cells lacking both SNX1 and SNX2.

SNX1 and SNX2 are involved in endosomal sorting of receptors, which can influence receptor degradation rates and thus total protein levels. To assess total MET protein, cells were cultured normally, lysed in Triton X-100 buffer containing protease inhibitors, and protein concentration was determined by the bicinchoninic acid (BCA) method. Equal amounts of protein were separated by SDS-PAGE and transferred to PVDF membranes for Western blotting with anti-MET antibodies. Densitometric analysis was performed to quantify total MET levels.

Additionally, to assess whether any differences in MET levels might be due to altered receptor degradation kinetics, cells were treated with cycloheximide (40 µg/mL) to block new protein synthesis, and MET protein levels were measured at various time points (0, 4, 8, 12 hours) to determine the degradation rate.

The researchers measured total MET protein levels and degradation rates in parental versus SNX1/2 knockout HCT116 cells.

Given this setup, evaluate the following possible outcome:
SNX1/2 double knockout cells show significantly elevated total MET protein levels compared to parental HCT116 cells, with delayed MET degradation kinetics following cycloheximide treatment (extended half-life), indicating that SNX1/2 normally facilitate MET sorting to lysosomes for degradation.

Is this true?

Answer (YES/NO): NO